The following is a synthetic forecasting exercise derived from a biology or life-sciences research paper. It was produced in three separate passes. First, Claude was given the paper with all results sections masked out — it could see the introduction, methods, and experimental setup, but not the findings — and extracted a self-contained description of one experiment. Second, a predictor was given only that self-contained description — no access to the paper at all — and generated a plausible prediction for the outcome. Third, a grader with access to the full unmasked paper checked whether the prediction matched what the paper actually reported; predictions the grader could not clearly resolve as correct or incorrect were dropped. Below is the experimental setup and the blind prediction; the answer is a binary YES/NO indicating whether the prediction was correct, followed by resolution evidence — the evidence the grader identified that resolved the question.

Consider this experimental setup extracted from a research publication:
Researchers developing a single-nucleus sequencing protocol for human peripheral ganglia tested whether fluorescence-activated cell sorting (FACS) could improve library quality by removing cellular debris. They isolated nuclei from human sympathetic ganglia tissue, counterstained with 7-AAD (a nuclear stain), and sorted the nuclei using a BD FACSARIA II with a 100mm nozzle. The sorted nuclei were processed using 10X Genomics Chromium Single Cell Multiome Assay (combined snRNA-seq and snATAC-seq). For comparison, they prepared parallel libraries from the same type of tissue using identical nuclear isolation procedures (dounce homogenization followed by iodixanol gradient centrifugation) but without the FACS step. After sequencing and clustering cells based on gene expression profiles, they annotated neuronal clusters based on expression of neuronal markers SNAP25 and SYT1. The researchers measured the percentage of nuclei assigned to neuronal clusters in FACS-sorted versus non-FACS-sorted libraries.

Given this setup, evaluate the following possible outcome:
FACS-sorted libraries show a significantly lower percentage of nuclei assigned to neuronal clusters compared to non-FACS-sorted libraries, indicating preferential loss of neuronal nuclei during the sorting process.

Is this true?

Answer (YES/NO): YES